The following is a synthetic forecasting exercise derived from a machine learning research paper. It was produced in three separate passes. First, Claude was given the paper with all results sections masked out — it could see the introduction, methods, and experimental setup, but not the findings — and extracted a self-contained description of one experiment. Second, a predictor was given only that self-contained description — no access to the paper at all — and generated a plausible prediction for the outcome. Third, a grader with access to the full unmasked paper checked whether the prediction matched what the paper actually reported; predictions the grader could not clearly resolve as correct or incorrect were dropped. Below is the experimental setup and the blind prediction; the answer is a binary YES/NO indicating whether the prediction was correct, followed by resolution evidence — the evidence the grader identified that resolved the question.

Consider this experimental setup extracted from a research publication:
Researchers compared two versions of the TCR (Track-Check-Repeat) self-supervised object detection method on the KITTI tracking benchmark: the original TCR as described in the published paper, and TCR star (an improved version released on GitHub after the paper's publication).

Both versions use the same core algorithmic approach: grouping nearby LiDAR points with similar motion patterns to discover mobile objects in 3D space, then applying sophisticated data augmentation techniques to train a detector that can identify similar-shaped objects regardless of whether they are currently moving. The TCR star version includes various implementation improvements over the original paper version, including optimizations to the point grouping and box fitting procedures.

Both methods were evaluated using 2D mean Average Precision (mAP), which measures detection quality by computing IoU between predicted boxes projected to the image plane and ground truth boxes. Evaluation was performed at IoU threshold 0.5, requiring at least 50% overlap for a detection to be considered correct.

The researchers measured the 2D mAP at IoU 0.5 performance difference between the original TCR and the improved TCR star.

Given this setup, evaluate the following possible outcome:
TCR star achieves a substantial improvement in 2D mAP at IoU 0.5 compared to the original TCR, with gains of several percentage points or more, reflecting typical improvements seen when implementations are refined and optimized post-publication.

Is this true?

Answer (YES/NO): YES